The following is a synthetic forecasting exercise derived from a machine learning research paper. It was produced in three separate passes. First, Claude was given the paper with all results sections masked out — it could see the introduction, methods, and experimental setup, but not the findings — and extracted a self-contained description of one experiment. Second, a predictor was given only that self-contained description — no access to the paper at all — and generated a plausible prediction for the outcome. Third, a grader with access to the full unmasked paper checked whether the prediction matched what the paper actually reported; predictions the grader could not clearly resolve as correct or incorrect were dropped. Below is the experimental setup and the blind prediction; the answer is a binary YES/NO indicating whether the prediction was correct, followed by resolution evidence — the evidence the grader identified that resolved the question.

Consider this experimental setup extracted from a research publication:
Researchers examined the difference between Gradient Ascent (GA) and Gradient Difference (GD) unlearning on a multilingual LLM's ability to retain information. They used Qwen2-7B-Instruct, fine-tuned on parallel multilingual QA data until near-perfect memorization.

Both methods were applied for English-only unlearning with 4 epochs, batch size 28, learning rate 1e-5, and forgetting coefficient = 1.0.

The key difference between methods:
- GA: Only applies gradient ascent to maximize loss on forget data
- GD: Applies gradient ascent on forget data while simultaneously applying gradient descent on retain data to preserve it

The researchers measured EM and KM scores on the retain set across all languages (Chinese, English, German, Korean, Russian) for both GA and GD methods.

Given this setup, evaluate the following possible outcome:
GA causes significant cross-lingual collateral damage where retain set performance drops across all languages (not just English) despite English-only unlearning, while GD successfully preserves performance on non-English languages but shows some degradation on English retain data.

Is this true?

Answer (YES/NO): NO